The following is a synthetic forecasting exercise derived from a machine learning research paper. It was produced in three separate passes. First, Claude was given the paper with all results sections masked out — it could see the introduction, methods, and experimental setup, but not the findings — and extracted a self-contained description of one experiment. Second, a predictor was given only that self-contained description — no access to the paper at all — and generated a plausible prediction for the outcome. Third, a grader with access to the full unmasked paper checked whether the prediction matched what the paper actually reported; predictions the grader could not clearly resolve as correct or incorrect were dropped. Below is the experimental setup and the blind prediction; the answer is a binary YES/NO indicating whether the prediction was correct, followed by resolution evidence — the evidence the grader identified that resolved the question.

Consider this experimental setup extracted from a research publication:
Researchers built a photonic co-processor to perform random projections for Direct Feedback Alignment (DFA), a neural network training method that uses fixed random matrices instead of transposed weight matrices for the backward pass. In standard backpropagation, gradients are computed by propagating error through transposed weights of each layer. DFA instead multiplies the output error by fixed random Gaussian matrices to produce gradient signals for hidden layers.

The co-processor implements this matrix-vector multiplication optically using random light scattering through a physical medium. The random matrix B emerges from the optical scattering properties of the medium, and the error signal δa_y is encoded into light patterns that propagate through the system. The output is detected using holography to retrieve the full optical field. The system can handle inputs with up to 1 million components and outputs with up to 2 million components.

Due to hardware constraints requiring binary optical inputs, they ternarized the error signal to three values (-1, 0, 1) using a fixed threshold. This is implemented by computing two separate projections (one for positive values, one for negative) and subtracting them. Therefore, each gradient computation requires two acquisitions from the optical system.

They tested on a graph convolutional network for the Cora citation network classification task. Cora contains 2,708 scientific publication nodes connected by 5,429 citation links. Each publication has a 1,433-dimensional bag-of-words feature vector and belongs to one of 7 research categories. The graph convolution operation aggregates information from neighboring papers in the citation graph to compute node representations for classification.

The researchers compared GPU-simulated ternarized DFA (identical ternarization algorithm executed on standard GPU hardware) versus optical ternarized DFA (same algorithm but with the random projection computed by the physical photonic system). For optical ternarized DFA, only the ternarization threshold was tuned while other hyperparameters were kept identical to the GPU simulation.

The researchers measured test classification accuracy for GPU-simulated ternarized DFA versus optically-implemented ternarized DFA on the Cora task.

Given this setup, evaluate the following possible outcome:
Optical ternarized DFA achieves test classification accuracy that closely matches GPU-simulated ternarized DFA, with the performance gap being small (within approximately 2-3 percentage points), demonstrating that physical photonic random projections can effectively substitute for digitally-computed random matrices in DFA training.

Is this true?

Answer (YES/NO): YES